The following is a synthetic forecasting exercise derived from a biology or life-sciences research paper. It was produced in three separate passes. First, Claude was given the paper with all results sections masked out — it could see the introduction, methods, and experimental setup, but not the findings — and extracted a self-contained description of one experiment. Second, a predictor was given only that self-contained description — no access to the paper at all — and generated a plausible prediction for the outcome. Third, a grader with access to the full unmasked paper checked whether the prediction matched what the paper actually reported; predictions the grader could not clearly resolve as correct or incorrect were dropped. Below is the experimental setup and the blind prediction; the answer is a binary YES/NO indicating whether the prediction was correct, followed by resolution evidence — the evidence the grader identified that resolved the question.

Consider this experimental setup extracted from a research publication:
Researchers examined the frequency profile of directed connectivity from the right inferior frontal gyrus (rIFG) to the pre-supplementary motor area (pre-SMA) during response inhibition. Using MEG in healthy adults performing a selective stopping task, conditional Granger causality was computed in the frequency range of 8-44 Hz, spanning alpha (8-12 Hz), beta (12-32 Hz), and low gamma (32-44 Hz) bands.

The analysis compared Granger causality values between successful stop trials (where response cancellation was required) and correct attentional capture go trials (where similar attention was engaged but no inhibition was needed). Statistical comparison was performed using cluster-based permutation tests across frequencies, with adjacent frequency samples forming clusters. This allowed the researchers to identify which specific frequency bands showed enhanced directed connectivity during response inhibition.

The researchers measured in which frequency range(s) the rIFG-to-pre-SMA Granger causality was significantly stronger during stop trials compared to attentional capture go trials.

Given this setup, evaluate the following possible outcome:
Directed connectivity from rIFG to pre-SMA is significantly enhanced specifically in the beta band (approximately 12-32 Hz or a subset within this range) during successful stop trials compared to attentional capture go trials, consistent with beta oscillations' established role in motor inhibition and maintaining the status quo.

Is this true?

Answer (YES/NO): YES